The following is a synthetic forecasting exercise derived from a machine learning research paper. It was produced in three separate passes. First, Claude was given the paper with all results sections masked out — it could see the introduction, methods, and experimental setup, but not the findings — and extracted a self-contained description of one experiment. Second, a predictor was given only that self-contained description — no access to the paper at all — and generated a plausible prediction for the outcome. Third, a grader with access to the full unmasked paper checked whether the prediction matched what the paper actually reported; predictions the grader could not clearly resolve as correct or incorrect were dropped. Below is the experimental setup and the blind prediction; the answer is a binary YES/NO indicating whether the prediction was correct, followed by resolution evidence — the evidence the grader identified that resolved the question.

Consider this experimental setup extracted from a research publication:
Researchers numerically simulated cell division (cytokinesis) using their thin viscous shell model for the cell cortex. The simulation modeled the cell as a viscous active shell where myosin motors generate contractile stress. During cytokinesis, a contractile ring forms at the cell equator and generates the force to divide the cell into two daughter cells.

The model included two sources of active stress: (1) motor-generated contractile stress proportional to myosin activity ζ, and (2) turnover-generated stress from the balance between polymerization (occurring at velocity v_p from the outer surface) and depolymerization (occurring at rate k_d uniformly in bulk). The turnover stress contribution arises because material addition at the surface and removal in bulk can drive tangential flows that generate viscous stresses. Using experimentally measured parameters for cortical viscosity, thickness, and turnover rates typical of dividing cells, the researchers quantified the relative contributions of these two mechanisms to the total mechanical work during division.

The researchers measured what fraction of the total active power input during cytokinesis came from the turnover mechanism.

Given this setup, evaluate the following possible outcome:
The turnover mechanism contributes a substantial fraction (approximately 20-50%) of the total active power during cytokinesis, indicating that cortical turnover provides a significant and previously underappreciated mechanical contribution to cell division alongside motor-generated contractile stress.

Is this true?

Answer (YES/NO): YES